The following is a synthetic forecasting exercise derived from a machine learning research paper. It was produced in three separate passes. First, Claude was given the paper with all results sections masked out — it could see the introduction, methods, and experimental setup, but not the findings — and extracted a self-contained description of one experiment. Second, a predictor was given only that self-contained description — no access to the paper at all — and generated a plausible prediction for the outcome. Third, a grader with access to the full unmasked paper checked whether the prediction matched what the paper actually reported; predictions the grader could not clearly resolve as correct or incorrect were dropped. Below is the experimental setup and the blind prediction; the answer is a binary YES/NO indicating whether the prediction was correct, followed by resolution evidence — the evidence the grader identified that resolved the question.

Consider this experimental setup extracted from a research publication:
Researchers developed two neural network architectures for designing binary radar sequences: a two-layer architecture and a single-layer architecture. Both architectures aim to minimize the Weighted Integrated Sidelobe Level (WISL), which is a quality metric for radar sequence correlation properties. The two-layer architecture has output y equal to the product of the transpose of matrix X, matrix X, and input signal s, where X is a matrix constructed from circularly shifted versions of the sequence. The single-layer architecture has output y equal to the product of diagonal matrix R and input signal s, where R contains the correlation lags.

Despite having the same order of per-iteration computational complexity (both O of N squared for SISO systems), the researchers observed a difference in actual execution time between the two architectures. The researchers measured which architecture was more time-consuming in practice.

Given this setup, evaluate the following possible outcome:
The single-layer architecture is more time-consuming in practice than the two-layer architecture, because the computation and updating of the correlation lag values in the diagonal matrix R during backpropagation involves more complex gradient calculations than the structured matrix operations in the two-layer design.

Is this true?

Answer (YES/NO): NO